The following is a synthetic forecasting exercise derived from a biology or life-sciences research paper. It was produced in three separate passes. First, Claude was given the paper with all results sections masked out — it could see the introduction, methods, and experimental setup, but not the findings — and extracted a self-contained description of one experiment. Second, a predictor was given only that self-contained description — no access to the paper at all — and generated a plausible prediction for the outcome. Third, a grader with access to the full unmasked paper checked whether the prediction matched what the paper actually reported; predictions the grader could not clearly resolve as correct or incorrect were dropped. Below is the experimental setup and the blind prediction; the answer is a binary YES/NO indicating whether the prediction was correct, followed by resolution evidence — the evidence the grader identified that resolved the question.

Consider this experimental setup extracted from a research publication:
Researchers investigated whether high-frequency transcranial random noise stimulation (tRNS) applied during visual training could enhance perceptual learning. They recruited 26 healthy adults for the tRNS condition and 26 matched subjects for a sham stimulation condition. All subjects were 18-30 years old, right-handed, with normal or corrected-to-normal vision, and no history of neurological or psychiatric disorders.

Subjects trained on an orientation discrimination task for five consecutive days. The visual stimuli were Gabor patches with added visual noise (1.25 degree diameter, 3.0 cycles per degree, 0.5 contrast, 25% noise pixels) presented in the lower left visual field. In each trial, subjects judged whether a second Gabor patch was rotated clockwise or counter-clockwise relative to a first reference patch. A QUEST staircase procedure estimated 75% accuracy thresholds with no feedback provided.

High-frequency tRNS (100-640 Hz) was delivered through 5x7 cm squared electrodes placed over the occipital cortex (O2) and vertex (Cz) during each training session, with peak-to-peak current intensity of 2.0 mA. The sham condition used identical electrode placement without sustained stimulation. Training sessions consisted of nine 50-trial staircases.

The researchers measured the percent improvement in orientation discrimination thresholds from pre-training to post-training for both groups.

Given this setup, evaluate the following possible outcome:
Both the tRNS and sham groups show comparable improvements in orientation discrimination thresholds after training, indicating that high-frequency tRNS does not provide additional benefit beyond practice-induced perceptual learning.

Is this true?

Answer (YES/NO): NO